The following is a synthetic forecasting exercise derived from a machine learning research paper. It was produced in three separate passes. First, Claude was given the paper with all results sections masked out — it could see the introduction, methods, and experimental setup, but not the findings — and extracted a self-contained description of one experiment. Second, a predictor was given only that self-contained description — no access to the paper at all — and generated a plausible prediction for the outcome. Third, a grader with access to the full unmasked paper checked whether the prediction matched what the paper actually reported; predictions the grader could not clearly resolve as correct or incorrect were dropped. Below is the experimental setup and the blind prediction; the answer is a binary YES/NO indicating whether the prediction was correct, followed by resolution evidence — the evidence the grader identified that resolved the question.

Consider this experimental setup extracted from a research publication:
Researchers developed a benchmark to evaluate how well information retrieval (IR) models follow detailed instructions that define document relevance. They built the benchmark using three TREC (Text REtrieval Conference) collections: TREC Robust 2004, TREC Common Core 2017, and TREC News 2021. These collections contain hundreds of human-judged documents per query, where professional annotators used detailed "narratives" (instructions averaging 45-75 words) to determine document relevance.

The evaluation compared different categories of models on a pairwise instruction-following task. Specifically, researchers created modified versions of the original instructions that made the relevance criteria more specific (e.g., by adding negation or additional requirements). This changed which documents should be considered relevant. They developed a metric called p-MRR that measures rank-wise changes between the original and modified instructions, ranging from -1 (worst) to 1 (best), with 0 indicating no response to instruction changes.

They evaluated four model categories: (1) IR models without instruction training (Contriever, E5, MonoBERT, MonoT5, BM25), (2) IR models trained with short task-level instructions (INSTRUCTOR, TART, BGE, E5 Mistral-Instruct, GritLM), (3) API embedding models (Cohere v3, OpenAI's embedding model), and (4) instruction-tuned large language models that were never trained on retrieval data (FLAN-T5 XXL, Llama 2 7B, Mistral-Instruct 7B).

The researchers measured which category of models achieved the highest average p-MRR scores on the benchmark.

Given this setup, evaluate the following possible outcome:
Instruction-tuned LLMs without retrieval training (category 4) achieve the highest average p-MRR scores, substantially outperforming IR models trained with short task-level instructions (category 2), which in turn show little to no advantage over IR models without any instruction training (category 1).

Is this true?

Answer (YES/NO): YES